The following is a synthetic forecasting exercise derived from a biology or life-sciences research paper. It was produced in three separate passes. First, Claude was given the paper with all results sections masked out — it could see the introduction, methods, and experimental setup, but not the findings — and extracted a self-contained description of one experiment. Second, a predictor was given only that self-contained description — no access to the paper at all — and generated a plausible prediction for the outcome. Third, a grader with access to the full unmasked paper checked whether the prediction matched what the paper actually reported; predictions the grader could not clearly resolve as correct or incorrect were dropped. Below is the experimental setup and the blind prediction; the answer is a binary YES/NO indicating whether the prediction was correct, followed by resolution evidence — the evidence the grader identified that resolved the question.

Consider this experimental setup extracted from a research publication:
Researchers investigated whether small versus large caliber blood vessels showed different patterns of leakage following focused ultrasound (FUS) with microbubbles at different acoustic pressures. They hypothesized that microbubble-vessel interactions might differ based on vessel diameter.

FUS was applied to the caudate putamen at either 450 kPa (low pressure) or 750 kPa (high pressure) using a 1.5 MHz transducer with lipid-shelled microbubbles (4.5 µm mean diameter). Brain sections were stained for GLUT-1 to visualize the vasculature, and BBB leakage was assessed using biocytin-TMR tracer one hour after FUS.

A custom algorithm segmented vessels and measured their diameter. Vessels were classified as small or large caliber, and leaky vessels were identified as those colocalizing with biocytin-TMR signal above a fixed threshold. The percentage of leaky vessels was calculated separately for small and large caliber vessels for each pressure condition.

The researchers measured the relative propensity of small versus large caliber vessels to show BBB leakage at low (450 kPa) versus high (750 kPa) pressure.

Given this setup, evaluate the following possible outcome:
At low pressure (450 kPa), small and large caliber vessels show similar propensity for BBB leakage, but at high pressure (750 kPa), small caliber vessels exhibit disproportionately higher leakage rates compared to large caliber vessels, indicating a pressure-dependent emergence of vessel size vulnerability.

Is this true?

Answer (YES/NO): NO